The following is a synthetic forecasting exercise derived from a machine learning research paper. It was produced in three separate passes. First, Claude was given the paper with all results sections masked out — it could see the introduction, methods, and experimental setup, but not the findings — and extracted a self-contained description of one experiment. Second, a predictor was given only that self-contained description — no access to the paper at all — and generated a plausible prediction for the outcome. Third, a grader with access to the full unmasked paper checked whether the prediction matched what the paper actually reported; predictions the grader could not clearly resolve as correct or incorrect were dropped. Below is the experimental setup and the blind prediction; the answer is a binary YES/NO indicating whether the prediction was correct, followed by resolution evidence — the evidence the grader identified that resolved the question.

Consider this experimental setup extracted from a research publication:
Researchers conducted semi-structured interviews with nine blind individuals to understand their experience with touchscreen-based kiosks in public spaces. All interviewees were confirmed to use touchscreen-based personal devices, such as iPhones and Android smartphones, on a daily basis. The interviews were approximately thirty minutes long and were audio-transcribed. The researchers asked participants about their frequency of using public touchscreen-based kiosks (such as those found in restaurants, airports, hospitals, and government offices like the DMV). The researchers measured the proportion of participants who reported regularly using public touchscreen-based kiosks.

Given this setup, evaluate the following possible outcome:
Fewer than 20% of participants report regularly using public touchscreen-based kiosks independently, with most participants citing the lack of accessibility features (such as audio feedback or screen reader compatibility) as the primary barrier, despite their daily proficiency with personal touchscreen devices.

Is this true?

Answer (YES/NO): NO